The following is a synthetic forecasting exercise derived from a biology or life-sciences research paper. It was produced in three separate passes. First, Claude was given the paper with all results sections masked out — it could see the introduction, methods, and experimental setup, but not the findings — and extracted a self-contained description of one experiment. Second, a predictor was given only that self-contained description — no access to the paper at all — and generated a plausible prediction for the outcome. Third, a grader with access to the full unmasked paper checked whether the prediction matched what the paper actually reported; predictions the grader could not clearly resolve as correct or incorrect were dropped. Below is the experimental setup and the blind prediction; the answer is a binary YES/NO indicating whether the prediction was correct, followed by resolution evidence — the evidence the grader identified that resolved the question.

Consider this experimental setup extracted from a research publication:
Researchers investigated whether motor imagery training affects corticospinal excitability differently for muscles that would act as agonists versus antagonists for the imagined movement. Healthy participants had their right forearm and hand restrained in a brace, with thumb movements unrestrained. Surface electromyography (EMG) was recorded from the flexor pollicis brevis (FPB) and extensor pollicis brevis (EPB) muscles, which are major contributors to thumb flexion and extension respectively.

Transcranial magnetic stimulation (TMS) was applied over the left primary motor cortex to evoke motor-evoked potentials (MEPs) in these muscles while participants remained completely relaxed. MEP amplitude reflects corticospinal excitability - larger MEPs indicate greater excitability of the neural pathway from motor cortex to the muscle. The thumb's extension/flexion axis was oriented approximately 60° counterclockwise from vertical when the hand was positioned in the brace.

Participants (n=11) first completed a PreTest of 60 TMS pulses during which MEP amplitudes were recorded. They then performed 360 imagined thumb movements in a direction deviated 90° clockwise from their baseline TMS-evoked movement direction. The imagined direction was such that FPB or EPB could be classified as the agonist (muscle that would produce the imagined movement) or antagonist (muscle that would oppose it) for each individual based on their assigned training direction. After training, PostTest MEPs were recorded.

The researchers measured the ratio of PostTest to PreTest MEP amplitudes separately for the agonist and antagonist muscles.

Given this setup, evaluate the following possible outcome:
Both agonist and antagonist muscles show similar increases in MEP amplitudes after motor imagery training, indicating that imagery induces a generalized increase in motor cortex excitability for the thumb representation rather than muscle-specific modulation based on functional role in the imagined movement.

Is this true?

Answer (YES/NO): NO